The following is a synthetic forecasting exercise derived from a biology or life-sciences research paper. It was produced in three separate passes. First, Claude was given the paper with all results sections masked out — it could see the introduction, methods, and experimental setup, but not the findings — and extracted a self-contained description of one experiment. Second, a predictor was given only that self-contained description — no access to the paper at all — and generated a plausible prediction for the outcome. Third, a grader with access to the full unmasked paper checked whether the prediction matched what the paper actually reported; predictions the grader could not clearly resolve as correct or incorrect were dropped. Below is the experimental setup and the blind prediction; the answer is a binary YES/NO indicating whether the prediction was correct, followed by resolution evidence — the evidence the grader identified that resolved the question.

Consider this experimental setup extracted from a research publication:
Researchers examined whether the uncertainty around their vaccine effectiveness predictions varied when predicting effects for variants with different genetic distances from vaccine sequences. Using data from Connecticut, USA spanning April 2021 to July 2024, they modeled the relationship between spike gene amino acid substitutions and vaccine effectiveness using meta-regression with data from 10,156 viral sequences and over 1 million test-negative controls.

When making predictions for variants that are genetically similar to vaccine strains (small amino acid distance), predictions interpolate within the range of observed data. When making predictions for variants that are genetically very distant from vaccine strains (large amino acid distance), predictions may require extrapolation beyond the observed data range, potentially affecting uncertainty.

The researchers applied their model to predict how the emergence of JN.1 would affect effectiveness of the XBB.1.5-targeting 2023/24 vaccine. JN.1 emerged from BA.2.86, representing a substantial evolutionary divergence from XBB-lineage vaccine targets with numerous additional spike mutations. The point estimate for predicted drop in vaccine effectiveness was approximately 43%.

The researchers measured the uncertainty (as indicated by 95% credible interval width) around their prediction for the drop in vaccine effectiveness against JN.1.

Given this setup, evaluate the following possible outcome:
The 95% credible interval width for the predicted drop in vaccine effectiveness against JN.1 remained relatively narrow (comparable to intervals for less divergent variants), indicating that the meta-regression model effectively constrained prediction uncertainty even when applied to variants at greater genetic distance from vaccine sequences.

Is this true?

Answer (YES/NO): NO